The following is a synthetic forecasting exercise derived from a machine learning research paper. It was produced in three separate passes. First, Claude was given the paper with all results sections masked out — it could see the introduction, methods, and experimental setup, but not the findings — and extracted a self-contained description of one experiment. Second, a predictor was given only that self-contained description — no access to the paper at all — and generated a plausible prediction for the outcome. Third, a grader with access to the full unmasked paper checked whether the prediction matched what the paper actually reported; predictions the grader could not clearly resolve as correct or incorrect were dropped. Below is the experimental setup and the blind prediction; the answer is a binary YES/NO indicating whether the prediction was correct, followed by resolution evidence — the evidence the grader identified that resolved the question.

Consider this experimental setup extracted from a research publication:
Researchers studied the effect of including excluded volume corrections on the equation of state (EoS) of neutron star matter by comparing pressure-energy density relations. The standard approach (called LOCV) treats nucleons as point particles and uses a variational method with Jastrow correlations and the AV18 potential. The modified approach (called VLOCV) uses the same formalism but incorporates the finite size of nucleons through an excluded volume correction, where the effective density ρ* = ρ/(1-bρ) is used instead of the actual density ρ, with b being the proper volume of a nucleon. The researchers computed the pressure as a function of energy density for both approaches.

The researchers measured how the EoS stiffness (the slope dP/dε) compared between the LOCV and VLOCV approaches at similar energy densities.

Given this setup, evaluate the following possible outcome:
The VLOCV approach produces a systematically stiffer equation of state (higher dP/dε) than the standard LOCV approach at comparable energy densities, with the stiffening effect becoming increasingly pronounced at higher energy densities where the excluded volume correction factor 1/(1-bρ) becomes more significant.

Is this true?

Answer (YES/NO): YES